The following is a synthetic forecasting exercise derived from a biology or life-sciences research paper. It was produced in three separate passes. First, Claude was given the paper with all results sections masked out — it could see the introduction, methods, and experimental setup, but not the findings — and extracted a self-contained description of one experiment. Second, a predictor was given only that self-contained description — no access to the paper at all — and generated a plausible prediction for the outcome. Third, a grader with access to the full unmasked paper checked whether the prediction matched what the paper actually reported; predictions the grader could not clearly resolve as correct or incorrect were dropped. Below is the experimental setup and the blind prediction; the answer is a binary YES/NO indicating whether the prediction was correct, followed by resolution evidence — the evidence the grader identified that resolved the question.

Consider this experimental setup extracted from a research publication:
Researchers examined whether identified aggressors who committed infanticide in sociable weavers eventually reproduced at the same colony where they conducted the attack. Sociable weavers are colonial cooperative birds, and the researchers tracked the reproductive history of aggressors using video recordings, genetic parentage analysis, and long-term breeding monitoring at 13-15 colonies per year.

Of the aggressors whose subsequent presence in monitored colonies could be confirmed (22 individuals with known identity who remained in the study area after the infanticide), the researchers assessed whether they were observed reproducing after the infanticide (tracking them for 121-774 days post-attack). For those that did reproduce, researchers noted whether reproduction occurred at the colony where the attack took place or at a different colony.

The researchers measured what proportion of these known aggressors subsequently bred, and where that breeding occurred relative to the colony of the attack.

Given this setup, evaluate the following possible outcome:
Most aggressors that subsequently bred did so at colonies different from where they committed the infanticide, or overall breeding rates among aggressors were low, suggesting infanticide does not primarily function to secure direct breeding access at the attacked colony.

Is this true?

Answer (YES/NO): YES